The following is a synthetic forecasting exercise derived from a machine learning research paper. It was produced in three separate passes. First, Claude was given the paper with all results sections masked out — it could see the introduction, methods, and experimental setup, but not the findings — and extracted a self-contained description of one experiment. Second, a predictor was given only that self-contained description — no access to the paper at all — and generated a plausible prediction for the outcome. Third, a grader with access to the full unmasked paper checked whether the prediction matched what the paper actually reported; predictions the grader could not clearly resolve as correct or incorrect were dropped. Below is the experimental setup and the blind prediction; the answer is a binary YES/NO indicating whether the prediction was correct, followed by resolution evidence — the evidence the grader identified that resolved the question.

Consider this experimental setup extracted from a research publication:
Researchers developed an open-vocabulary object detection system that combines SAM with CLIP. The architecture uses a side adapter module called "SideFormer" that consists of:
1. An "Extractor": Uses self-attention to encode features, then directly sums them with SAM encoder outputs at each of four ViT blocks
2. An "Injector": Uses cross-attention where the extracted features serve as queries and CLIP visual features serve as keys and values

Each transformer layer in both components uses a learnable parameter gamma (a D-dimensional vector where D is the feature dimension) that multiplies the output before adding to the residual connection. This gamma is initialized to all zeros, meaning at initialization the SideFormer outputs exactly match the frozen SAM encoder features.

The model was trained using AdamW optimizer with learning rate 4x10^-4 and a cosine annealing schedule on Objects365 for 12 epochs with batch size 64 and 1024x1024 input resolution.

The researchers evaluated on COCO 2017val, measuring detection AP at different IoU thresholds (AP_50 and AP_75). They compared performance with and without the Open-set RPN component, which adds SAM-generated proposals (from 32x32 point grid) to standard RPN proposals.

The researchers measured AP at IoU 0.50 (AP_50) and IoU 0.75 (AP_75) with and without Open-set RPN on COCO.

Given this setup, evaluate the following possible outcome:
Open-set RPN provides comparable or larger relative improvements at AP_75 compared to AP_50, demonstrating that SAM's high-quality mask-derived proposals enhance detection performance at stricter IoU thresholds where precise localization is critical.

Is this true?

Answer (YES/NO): YES